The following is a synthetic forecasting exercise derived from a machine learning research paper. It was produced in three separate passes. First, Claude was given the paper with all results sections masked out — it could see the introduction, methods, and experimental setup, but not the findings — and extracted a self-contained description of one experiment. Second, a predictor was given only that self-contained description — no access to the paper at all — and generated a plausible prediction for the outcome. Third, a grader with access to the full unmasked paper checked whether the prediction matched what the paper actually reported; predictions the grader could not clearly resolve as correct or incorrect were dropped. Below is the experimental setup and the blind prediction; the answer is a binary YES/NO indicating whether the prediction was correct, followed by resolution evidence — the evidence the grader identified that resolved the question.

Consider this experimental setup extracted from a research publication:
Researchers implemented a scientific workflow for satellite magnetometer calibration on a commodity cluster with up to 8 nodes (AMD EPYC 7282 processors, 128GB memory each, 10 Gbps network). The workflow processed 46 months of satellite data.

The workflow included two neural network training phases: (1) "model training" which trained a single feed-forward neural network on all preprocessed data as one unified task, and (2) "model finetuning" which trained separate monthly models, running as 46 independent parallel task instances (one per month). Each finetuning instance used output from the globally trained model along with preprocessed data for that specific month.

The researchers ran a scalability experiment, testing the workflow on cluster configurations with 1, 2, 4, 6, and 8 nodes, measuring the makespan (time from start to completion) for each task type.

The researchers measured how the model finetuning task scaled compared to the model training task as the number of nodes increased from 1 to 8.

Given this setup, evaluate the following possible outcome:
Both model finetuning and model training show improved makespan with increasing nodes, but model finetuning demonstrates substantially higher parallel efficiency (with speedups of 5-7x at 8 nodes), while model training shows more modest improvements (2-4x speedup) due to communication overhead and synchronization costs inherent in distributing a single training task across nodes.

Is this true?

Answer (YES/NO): NO